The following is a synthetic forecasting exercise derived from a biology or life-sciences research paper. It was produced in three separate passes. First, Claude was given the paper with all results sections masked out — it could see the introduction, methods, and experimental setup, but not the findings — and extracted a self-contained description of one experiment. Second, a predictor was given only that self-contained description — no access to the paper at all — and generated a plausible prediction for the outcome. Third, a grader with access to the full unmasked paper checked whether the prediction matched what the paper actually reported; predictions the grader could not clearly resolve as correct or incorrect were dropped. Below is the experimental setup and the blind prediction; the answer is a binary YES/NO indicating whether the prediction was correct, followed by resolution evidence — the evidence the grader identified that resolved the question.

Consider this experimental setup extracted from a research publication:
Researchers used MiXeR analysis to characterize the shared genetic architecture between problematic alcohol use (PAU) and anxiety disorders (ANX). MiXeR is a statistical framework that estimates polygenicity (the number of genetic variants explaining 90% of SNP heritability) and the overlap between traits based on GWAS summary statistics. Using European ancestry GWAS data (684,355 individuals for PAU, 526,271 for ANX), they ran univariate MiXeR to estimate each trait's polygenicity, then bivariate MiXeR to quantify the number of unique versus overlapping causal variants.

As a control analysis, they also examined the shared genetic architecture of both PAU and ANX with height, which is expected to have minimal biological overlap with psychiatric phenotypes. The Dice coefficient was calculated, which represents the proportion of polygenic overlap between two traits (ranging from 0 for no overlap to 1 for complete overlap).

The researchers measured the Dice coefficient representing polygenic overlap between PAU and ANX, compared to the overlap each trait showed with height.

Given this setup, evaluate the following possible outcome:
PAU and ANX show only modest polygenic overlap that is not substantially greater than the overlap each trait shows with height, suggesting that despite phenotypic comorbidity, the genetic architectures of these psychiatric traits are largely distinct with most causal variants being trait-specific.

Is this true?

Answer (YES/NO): NO